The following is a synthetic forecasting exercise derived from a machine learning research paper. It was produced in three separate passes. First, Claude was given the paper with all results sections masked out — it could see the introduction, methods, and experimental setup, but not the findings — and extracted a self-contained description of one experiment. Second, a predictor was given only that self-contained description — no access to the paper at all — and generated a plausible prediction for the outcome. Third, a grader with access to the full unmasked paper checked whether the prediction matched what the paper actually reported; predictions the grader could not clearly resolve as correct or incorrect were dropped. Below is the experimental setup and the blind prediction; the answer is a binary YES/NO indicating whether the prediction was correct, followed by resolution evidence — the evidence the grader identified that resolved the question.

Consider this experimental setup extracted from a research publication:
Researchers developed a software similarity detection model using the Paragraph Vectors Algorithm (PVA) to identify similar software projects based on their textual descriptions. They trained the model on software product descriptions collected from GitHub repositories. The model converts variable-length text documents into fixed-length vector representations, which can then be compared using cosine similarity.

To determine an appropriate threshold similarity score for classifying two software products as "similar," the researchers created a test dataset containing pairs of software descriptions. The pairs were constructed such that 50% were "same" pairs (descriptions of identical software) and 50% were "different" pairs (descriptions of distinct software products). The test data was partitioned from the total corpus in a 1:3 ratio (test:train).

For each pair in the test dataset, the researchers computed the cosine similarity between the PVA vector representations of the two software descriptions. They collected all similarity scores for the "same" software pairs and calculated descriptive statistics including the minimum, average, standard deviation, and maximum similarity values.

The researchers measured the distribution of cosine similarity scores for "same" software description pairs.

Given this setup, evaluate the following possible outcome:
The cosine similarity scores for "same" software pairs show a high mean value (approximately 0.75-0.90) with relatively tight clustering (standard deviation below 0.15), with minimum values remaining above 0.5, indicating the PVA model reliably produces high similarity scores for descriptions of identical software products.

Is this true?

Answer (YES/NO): NO